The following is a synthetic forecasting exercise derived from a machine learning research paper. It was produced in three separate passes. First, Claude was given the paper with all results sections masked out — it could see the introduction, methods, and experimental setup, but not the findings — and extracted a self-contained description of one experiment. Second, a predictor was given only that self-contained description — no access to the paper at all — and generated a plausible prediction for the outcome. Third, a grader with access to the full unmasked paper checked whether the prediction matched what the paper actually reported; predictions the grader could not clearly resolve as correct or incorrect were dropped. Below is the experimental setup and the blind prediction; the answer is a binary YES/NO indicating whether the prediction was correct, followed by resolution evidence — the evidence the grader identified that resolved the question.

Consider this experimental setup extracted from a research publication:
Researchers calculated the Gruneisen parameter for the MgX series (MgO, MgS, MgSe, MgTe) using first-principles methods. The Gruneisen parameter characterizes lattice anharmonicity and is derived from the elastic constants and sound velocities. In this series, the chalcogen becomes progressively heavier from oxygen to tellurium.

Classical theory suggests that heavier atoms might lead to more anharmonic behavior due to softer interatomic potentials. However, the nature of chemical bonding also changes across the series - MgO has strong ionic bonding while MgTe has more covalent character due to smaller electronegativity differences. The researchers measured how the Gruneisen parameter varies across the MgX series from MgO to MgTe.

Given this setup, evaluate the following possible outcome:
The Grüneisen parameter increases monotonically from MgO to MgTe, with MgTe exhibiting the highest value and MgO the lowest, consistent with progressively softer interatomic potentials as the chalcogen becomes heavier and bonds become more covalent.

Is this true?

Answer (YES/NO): YES